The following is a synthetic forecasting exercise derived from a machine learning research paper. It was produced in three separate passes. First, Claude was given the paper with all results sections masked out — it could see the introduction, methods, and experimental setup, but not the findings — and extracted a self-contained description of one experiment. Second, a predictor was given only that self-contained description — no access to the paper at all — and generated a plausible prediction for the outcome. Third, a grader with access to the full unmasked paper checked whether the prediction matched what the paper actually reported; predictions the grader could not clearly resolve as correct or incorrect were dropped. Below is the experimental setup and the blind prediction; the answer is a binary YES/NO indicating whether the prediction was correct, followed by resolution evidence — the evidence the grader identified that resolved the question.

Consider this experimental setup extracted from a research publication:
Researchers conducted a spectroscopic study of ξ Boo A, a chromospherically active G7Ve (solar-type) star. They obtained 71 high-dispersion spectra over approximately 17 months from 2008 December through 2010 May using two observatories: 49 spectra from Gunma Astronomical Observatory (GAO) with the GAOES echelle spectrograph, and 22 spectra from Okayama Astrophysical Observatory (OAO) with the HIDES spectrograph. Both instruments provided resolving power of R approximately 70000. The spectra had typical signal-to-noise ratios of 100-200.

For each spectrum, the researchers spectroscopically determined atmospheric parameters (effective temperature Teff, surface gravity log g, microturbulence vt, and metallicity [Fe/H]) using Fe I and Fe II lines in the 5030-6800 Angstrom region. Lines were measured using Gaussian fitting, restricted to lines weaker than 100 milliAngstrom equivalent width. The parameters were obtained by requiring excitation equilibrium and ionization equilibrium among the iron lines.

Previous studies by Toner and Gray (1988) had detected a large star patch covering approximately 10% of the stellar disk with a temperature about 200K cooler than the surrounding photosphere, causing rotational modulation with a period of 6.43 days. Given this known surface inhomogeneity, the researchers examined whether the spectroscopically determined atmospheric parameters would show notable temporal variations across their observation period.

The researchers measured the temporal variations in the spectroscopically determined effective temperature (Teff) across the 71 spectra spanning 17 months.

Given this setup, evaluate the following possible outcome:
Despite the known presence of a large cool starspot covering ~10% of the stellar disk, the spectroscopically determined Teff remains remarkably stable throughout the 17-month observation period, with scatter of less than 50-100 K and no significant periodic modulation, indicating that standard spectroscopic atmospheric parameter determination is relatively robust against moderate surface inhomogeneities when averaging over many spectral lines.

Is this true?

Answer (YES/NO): NO